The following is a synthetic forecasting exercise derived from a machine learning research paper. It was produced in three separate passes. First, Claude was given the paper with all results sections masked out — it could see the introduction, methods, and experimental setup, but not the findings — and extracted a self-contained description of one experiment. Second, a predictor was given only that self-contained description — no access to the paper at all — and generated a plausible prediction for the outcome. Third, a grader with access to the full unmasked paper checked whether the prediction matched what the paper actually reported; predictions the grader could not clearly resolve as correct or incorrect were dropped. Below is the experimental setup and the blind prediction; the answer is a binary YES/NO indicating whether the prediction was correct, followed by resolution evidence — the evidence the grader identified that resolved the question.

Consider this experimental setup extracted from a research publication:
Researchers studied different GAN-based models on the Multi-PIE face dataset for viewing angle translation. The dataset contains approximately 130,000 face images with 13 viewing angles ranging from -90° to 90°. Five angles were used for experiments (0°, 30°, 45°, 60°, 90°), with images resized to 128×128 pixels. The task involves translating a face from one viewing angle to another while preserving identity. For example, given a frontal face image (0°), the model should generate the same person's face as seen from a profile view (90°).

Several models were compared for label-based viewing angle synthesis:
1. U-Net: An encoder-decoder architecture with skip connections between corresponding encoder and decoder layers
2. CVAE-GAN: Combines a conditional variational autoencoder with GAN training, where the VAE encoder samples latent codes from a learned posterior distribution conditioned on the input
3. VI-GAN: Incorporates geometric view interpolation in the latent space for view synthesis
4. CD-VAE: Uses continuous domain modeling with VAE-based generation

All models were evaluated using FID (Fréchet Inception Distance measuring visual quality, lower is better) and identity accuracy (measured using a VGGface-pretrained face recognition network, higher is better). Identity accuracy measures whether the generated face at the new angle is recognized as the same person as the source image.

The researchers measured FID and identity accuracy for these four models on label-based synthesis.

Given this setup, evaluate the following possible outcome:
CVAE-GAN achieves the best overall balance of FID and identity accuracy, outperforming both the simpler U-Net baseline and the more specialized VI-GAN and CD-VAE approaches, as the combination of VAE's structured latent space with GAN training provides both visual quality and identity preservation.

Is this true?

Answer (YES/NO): NO